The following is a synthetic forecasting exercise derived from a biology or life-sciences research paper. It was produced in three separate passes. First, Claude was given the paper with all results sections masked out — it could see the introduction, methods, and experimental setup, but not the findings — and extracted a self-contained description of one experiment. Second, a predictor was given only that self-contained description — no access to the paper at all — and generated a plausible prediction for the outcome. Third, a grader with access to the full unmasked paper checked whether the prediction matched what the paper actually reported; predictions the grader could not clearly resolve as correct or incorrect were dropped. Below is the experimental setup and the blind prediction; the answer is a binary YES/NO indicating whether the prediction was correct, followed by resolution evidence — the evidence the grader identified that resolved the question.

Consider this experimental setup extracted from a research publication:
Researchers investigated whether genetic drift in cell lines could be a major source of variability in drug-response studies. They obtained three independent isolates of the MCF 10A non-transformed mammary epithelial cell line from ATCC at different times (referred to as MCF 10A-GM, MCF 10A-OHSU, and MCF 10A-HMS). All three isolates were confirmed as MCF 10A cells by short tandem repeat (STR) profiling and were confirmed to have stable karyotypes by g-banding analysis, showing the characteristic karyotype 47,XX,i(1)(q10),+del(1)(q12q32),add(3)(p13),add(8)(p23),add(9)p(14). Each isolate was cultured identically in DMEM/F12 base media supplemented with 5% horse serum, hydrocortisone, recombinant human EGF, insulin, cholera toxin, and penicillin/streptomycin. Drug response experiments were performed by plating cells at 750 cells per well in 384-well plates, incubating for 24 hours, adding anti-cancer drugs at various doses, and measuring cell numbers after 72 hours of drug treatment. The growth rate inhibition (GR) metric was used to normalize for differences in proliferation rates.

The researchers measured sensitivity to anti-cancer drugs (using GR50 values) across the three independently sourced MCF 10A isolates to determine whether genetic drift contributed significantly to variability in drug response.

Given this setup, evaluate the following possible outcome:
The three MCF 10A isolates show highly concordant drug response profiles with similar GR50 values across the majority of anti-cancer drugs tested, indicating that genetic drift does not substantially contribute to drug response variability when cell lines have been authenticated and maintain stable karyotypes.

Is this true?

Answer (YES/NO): YES